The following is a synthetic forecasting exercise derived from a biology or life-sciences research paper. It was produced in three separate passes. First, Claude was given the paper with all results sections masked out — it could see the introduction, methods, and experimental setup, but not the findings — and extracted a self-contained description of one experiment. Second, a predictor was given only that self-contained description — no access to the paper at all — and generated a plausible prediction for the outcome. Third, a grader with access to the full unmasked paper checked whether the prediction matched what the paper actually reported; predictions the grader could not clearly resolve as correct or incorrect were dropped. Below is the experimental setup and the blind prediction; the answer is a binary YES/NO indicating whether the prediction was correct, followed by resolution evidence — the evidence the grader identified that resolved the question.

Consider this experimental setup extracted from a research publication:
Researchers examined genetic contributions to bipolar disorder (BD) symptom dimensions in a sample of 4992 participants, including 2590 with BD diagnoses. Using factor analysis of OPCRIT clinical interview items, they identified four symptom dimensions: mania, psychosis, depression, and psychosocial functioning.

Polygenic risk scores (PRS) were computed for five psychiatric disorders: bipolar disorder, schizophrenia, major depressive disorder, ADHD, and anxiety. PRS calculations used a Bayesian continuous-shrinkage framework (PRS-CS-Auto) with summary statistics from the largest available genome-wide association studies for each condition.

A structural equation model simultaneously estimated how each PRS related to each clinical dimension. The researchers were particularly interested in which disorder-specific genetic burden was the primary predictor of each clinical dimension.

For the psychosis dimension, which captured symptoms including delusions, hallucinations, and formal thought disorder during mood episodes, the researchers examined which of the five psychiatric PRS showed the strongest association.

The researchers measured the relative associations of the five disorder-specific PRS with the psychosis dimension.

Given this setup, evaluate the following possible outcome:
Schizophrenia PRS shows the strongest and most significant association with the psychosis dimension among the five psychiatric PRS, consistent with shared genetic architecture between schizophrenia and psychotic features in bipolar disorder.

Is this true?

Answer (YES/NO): YES